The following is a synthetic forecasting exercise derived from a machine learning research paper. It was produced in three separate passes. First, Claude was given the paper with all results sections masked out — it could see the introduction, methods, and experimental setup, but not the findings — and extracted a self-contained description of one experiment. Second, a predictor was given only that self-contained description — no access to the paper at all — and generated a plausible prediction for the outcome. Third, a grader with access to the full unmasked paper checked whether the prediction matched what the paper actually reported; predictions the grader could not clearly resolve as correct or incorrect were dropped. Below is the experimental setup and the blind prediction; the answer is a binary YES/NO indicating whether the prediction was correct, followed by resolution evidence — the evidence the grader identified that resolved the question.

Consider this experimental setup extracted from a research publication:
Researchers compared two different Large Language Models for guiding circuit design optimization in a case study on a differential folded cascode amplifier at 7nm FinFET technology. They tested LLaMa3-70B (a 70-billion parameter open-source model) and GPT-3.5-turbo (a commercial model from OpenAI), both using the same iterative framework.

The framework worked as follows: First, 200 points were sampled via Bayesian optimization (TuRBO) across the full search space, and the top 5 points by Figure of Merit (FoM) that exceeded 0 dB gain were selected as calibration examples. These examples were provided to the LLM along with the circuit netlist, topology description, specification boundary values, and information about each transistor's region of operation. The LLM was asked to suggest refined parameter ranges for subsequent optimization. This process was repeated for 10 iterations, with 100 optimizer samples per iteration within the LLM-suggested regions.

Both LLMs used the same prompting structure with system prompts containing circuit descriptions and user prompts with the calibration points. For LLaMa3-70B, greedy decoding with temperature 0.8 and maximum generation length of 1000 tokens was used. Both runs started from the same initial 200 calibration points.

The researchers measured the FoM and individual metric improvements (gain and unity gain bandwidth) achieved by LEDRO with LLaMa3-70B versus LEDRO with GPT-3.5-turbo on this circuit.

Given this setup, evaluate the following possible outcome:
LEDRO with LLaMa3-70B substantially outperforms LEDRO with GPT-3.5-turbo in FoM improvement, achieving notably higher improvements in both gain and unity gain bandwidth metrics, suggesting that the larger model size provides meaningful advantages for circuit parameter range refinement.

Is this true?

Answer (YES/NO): NO